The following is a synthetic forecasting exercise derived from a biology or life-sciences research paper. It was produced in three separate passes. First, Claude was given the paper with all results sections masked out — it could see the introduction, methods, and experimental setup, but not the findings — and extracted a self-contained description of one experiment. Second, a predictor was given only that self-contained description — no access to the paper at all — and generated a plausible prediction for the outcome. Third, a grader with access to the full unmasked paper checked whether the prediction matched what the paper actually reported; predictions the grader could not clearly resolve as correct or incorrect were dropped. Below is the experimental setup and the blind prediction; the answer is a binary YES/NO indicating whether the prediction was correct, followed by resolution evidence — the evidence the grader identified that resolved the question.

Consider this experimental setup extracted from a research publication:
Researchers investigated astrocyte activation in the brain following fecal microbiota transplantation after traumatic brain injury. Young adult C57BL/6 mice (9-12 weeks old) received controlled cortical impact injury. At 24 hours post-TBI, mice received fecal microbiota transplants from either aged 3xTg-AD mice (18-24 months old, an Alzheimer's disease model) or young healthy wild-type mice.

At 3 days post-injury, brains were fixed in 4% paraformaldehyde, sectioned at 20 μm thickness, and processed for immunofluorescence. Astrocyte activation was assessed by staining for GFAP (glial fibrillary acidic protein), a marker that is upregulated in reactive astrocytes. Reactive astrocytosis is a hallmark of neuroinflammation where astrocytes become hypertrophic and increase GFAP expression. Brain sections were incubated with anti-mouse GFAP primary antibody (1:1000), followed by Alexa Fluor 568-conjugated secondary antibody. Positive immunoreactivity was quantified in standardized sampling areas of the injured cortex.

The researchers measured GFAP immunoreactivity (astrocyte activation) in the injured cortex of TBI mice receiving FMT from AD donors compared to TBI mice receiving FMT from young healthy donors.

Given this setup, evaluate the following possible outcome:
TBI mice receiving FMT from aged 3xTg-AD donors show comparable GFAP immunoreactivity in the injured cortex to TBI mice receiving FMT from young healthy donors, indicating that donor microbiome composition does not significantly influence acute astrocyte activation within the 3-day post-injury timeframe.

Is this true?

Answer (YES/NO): NO